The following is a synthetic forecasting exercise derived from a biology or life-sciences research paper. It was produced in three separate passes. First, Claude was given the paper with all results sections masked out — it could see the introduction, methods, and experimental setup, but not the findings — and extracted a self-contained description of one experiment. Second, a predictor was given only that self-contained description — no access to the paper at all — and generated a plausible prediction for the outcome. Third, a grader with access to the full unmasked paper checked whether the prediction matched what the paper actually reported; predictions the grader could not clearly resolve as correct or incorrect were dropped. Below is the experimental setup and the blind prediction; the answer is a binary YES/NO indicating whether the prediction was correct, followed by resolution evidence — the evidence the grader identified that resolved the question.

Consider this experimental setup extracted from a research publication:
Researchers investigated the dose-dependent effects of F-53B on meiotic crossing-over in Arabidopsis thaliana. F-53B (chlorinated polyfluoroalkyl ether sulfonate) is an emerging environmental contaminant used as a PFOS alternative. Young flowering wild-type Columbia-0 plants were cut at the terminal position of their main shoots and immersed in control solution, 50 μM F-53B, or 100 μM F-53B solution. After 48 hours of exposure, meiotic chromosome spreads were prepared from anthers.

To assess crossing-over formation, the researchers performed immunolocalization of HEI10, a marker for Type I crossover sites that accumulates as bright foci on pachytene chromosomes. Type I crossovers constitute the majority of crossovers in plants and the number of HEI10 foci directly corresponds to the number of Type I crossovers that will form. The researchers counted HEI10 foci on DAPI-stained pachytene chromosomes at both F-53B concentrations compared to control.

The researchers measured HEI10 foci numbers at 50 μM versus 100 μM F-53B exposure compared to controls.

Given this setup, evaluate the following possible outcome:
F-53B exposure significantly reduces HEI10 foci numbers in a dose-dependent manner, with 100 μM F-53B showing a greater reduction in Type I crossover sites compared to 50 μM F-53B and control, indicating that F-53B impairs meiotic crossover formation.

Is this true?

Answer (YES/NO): YES